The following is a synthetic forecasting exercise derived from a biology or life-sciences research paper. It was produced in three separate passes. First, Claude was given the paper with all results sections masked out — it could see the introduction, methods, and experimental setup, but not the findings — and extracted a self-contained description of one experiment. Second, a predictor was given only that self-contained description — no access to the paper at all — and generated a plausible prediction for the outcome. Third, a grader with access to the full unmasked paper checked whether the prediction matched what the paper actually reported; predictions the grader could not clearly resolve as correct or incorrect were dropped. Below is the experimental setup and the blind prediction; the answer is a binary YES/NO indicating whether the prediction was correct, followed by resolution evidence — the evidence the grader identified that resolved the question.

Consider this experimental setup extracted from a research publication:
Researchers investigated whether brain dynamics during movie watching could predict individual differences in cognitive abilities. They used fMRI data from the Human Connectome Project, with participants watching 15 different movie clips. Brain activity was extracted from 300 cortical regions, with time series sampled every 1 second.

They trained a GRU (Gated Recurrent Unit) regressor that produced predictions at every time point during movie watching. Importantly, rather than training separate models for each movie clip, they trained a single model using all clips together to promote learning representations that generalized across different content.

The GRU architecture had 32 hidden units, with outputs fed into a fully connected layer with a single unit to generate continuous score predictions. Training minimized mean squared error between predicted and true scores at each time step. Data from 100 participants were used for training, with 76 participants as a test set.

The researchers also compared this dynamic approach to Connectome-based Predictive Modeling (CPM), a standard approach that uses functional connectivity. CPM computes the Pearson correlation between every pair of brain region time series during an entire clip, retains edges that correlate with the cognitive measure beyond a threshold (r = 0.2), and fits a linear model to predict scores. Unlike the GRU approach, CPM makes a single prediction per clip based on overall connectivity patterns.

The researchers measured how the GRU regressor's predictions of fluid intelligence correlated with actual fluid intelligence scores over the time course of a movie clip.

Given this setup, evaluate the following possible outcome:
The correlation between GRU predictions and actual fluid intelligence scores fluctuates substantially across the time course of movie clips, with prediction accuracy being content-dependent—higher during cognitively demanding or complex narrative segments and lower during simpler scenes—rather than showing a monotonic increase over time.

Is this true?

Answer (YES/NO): NO